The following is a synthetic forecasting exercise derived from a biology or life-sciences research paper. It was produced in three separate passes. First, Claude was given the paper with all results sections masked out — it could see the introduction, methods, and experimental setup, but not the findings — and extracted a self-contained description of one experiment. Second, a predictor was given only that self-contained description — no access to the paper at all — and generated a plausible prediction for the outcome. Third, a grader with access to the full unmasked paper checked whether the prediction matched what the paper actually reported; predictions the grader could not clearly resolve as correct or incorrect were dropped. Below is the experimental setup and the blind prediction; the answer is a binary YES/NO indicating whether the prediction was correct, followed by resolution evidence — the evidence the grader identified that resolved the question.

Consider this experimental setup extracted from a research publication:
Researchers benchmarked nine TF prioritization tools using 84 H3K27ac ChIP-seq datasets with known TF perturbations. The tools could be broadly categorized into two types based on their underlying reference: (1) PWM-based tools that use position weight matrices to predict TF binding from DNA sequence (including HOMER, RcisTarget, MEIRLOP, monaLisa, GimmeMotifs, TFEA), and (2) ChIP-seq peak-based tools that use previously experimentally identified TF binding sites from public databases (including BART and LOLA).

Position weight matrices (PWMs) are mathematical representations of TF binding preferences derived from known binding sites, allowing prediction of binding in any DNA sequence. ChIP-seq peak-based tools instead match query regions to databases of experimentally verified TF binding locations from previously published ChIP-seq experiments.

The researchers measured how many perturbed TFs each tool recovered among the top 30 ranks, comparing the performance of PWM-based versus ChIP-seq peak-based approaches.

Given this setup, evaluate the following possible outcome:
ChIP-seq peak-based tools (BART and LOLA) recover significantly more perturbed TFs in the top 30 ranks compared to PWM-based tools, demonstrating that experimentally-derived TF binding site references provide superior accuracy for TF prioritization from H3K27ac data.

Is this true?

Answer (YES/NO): NO